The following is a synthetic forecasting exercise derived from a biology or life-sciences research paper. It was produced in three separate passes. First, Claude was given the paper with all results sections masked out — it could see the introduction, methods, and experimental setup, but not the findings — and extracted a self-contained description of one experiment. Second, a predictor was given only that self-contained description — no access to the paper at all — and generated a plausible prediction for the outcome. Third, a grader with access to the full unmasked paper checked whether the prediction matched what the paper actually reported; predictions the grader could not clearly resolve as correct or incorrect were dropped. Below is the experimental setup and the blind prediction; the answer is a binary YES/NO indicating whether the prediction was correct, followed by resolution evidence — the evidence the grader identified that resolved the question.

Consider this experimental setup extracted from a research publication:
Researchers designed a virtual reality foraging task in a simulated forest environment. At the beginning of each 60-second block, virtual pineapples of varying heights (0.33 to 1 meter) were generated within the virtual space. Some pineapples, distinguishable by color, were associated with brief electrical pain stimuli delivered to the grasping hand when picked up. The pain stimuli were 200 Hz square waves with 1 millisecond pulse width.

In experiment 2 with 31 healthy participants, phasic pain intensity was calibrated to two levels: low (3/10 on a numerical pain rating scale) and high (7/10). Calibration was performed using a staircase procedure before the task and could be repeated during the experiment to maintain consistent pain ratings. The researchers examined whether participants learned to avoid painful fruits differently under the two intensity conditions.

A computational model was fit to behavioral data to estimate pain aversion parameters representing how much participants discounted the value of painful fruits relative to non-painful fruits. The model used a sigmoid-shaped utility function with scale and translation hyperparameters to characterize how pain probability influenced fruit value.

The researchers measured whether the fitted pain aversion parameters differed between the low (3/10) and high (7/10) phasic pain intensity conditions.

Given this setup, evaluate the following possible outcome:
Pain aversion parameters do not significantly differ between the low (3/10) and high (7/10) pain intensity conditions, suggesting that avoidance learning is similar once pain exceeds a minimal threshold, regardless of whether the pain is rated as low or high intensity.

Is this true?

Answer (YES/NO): NO